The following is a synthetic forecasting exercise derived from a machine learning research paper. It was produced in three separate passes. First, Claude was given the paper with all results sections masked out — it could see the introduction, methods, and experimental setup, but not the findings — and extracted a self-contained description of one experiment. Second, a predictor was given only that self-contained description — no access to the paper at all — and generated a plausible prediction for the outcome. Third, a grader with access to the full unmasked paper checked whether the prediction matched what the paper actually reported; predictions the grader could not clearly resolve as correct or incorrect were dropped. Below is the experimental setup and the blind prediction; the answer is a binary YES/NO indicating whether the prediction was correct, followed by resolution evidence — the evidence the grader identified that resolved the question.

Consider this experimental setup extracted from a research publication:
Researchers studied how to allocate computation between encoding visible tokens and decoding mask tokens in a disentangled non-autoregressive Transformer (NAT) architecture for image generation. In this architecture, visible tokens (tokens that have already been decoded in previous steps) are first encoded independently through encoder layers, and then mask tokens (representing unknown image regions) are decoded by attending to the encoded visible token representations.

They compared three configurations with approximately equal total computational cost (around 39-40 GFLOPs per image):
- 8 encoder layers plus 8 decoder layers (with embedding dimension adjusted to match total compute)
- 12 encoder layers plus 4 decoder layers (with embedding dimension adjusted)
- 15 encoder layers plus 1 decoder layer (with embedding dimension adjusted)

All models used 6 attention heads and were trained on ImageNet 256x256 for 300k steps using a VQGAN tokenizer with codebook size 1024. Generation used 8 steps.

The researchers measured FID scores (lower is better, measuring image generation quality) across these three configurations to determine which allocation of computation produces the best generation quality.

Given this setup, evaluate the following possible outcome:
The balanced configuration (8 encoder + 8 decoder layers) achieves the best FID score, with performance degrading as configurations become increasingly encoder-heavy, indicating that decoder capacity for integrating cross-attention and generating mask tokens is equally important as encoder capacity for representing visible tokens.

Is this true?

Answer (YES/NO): NO